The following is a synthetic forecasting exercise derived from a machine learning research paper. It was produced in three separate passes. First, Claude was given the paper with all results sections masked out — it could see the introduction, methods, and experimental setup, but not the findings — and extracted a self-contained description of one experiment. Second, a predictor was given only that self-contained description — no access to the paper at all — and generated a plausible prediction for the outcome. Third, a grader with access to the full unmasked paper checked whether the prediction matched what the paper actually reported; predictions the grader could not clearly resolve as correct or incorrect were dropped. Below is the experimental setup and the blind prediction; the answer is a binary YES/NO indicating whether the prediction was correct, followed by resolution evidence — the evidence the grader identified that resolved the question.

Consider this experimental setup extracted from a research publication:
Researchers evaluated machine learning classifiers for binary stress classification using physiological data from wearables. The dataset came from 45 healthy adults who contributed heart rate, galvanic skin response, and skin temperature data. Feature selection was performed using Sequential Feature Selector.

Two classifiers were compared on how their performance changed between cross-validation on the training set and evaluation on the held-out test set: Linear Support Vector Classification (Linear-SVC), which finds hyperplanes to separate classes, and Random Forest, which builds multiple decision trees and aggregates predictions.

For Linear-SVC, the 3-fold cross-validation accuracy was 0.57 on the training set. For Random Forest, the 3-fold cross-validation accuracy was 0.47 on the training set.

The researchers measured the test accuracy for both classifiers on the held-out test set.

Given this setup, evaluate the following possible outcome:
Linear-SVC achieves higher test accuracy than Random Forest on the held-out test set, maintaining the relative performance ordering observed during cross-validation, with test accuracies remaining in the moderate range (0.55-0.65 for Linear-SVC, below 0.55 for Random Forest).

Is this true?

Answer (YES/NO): YES